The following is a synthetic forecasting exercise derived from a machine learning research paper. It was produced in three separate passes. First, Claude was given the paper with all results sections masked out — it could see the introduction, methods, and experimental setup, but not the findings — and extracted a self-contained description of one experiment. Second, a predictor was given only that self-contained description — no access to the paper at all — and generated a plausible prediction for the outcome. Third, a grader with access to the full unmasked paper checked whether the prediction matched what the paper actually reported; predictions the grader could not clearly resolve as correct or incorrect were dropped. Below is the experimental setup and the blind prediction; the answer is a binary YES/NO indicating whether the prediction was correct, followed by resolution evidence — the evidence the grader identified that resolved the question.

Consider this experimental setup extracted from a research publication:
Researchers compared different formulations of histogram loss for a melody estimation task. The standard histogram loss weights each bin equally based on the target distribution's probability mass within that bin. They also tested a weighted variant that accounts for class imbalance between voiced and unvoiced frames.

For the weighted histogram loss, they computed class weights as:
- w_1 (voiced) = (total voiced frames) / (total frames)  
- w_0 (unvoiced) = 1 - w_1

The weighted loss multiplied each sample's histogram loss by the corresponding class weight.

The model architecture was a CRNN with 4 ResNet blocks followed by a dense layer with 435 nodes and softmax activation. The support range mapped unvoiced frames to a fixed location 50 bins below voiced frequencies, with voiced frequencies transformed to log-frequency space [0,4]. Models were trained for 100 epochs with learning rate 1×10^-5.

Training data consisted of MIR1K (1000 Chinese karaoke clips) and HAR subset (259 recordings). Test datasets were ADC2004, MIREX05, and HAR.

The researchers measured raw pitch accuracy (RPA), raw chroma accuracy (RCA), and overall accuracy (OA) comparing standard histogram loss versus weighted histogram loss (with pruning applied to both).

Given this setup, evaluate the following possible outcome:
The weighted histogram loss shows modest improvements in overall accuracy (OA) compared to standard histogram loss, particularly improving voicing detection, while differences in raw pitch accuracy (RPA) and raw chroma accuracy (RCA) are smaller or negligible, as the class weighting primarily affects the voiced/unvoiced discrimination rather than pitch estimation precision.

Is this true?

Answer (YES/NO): NO